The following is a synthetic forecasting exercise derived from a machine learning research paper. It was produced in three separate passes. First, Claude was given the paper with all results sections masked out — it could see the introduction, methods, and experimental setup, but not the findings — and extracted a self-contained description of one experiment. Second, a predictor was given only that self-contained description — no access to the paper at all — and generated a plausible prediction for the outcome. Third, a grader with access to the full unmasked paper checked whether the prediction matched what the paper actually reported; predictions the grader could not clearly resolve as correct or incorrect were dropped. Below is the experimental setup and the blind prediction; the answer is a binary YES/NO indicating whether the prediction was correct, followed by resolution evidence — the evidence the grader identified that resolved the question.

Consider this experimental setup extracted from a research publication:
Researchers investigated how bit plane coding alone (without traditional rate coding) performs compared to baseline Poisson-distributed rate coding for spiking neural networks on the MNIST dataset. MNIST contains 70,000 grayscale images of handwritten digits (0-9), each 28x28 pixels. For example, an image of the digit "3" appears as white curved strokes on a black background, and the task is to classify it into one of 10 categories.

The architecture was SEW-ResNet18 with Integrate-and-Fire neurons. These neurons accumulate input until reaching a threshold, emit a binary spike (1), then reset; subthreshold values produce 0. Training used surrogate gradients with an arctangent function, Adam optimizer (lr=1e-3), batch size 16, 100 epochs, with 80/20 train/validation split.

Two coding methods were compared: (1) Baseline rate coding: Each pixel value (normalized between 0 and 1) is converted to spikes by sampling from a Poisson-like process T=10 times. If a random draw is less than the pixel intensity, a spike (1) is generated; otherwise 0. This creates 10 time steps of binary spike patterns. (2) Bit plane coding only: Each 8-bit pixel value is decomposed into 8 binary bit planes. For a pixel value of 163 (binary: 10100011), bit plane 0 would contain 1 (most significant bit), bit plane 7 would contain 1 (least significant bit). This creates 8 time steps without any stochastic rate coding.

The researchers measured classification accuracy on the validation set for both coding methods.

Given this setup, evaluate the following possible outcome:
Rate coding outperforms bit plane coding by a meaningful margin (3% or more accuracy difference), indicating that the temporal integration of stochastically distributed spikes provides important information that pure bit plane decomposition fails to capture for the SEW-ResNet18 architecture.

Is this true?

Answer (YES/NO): NO